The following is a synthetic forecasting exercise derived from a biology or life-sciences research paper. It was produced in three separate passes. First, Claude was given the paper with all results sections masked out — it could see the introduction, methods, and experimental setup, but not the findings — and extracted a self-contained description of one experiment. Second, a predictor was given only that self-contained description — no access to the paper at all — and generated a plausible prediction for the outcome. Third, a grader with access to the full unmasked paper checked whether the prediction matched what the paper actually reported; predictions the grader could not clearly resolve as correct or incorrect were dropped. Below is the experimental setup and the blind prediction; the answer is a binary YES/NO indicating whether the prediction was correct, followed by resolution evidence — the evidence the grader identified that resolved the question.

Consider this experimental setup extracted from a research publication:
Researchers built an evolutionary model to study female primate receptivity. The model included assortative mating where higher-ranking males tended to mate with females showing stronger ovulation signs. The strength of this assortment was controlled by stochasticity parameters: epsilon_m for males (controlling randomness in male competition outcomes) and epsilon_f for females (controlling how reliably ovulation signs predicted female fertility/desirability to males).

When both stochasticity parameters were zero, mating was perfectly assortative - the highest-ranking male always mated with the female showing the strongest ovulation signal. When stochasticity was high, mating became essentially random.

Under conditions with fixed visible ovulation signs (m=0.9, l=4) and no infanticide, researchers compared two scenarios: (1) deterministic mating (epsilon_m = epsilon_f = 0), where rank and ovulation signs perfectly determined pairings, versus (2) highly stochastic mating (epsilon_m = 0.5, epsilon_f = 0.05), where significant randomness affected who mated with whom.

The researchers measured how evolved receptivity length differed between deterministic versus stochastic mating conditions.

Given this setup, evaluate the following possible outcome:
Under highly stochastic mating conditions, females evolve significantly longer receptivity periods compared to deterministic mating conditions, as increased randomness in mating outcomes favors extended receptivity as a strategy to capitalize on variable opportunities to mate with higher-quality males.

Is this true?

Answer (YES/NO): NO